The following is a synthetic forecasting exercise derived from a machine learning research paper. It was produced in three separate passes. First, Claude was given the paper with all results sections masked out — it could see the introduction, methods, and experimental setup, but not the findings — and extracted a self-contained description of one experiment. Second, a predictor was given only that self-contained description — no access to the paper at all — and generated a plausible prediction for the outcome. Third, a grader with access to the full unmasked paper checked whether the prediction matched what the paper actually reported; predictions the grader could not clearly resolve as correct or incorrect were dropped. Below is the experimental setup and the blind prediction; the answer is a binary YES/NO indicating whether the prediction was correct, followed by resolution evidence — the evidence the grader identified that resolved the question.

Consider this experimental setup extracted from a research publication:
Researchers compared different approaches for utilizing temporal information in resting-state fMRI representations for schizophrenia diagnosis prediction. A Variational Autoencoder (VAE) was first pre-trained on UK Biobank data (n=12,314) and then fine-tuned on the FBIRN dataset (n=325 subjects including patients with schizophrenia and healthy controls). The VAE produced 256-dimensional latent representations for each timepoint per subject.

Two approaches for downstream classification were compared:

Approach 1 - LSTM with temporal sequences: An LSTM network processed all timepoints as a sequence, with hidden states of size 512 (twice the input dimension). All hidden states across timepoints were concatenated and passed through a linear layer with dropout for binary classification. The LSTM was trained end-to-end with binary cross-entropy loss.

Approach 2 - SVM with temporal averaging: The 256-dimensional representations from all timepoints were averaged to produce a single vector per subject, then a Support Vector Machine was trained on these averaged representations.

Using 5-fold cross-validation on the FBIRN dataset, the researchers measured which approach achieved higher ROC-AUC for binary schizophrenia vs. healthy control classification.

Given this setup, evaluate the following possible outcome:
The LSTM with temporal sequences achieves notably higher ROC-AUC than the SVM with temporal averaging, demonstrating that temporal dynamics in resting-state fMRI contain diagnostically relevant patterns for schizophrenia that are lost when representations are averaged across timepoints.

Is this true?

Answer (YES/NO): YES